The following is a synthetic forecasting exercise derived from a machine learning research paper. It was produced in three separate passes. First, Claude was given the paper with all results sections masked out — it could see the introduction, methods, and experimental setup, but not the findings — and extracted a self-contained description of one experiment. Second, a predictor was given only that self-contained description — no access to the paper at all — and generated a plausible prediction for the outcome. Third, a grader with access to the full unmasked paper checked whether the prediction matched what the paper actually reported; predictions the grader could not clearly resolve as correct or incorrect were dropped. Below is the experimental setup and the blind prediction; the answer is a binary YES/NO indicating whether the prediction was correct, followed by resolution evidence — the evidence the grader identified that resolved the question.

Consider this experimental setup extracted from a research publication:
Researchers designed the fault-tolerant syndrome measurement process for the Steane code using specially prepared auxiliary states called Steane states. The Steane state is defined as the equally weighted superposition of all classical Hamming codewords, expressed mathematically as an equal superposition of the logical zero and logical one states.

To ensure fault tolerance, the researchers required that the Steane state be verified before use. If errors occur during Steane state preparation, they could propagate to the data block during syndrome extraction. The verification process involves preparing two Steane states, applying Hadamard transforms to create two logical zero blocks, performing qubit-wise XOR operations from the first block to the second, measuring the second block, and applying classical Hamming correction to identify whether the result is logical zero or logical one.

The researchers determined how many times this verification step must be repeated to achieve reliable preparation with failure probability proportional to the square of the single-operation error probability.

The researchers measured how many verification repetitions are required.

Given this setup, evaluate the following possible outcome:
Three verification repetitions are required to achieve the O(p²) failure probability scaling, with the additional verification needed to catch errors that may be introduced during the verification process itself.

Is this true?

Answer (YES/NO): NO